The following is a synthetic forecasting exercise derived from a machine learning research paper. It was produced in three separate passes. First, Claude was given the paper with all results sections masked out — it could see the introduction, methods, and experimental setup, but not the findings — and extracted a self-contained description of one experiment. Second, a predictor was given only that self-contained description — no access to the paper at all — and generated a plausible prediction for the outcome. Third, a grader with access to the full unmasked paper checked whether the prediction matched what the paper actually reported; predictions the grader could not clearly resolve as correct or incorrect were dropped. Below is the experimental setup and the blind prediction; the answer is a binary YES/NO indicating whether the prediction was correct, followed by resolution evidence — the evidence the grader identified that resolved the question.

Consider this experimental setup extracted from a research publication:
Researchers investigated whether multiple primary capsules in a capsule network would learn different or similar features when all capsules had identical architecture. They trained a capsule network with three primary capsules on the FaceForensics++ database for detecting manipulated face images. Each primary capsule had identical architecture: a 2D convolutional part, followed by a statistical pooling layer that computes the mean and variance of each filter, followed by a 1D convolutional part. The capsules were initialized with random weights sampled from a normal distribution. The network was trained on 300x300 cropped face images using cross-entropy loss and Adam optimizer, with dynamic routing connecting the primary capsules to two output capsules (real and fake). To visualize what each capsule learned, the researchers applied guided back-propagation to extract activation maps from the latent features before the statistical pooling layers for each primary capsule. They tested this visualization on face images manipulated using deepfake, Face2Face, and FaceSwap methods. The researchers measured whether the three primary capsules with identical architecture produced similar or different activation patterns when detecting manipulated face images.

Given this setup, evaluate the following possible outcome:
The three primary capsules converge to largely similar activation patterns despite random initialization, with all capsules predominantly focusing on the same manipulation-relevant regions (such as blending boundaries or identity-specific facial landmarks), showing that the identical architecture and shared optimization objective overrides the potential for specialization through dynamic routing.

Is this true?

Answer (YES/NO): NO